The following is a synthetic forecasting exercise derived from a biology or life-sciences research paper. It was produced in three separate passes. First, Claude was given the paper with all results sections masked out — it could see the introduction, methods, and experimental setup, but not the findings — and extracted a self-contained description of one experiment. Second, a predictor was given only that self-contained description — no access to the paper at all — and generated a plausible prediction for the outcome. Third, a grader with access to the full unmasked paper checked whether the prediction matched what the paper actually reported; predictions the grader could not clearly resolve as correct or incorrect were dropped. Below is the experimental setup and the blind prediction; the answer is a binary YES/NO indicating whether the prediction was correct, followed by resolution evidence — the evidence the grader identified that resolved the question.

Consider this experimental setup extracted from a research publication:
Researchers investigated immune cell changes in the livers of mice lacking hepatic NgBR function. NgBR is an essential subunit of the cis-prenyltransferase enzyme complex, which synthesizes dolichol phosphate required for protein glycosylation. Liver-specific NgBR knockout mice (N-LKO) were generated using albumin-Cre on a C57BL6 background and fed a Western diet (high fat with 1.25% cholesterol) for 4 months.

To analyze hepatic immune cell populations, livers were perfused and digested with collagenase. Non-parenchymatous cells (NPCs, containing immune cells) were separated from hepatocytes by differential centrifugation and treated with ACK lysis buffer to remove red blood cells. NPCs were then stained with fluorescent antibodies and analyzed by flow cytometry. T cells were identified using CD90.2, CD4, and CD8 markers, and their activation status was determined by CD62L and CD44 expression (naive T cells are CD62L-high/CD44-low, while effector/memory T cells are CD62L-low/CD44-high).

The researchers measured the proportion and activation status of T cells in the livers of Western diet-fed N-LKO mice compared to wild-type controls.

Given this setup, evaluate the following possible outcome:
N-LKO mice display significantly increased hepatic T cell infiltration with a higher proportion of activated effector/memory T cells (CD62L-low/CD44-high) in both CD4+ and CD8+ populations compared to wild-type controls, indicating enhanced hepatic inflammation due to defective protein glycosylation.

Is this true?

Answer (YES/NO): NO